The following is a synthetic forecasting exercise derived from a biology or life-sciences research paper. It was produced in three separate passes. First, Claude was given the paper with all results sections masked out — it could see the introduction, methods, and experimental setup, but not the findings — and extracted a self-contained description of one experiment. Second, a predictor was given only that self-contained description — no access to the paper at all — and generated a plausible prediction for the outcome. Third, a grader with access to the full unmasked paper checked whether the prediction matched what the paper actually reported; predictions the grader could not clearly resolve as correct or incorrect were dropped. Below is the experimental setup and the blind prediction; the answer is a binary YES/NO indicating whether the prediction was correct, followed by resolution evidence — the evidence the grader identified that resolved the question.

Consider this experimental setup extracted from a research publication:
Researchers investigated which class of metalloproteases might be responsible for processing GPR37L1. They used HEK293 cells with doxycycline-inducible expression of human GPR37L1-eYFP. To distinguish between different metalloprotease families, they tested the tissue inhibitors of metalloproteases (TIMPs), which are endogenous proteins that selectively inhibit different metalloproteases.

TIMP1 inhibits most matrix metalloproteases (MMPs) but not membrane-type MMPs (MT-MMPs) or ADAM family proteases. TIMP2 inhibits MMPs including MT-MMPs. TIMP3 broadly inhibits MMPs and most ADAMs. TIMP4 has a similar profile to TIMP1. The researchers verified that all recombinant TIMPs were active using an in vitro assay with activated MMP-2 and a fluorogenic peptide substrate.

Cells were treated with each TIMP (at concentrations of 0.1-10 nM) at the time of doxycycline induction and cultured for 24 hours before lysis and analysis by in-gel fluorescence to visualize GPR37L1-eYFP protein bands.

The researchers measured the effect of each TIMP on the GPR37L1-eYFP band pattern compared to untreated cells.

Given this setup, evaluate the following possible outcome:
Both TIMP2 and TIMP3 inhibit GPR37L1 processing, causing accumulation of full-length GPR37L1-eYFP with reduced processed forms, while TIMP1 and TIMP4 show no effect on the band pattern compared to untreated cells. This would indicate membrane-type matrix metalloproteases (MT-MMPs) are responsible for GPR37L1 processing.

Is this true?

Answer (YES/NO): NO